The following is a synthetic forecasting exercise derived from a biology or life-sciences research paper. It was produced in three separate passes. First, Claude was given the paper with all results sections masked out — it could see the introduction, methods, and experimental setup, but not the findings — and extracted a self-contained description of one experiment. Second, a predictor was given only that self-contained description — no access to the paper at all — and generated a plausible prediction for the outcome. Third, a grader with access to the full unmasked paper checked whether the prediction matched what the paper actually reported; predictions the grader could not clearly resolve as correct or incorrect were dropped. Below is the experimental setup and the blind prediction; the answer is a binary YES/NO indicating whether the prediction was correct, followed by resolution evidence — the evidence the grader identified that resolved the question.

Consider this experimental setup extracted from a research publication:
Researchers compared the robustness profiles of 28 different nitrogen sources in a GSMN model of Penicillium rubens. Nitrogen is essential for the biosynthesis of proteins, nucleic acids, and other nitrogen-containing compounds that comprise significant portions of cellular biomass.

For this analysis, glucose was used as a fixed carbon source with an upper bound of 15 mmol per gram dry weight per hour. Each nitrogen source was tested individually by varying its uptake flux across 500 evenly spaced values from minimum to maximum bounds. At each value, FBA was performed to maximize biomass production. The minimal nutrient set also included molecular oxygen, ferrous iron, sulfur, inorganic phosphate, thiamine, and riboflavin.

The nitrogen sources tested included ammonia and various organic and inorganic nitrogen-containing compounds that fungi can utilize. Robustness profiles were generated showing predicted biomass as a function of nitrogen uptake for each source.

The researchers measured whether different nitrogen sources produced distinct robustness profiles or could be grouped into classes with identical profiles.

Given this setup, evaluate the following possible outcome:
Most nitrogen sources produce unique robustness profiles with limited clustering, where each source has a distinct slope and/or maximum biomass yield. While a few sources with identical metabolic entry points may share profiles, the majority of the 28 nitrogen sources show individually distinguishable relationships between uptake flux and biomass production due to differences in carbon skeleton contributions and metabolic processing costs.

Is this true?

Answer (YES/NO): NO